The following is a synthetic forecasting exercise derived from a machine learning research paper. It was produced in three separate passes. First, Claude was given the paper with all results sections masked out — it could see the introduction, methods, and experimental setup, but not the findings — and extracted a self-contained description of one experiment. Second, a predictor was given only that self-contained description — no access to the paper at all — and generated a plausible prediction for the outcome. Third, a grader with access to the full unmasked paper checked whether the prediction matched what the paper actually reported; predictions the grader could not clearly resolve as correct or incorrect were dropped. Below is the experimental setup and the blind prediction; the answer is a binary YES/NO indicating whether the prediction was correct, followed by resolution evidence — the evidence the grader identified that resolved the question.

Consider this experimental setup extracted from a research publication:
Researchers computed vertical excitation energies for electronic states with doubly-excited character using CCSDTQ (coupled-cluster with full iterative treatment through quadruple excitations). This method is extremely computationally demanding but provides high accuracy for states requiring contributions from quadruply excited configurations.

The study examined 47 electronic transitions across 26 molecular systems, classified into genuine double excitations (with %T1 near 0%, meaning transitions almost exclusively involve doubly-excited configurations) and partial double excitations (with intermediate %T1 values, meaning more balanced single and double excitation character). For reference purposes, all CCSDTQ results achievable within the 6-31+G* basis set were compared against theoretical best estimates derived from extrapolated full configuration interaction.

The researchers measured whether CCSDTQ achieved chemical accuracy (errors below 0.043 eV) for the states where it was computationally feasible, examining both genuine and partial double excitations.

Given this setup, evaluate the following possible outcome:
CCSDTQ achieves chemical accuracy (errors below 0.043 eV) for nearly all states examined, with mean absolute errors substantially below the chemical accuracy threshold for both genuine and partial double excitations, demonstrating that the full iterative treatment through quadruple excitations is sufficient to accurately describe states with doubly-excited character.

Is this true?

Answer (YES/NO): NO